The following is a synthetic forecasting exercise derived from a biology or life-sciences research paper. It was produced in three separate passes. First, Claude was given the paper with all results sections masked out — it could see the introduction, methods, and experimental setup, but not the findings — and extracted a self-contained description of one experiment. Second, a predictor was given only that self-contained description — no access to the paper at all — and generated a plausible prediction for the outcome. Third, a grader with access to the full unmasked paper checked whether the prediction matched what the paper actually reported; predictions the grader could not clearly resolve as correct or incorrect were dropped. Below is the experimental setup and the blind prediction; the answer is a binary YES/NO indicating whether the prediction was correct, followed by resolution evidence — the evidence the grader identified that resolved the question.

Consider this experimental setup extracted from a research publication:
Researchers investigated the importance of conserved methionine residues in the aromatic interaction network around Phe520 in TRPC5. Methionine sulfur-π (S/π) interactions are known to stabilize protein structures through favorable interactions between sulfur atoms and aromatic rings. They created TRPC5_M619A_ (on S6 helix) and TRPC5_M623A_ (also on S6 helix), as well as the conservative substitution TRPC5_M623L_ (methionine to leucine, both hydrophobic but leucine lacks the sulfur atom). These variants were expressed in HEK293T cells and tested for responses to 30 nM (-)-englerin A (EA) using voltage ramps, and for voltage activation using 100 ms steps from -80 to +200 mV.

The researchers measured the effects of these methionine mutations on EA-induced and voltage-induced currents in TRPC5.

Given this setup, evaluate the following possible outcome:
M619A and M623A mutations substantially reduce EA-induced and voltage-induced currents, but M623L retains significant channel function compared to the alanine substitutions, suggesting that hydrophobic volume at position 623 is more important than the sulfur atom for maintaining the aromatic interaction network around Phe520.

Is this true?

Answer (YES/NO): NO